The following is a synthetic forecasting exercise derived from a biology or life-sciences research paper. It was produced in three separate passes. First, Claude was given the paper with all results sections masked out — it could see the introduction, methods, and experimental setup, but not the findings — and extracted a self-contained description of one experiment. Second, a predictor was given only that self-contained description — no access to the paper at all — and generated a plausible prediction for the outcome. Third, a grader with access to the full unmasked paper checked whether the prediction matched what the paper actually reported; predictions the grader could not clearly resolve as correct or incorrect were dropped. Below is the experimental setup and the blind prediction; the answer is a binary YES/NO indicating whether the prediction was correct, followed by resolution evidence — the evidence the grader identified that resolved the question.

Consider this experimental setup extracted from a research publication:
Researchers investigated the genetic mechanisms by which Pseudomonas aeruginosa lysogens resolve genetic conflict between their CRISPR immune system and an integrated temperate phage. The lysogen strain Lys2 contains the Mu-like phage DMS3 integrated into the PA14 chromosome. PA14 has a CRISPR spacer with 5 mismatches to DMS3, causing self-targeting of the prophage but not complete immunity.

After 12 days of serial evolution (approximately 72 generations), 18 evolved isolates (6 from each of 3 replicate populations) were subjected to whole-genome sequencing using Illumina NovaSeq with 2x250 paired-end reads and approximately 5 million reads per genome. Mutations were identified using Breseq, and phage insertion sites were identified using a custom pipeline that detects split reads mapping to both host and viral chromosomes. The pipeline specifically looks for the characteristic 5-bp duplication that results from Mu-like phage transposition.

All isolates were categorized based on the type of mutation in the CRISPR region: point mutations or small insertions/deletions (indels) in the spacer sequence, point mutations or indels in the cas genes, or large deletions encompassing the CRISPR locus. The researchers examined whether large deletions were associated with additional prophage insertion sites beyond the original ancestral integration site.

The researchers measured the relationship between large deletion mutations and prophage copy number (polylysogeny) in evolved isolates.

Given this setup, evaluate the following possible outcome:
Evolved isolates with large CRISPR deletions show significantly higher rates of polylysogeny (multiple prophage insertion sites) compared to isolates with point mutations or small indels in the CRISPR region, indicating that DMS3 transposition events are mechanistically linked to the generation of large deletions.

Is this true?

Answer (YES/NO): YES